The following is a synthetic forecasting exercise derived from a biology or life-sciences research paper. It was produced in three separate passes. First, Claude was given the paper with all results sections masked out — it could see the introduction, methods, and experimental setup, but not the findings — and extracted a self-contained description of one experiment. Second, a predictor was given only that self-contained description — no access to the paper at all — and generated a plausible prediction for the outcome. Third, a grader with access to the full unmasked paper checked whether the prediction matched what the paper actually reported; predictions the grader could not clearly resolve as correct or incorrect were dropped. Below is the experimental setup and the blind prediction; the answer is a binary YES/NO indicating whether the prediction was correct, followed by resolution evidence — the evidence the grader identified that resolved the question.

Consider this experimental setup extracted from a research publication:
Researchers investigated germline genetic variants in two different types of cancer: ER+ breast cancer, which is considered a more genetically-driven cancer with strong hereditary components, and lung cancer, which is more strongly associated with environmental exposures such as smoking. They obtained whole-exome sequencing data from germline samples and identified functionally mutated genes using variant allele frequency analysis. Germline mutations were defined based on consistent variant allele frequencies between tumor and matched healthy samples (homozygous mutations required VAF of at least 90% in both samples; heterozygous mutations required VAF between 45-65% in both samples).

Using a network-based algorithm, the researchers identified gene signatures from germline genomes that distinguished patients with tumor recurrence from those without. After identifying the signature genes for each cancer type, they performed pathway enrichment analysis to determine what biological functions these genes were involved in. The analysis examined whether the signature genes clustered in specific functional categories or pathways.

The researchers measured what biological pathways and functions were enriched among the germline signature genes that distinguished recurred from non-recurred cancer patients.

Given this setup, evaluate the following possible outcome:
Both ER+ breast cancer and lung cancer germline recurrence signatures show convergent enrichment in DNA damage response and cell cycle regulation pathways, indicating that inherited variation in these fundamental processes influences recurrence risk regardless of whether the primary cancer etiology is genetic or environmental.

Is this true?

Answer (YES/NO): NO